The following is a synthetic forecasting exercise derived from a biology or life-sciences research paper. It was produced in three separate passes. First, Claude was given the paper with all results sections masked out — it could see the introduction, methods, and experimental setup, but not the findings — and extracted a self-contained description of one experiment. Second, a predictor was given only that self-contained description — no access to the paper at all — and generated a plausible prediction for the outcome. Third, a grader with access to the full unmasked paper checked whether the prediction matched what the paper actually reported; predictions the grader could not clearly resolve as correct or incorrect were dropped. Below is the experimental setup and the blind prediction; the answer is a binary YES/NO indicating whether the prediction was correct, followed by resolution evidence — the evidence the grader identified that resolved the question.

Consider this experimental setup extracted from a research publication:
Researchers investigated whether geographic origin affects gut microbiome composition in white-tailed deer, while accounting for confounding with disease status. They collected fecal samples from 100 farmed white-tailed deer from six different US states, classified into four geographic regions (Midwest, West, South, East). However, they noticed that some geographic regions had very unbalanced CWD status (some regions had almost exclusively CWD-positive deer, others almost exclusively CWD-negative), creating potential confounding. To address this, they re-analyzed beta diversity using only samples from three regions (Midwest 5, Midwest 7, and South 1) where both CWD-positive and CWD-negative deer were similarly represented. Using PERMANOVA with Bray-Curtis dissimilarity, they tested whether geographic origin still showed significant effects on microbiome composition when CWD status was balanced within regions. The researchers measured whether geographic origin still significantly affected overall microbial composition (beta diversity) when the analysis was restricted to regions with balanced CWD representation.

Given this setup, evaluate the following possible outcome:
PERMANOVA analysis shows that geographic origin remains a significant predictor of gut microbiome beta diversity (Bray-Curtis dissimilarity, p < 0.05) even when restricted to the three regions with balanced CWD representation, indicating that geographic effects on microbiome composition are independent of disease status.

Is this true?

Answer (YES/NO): YES